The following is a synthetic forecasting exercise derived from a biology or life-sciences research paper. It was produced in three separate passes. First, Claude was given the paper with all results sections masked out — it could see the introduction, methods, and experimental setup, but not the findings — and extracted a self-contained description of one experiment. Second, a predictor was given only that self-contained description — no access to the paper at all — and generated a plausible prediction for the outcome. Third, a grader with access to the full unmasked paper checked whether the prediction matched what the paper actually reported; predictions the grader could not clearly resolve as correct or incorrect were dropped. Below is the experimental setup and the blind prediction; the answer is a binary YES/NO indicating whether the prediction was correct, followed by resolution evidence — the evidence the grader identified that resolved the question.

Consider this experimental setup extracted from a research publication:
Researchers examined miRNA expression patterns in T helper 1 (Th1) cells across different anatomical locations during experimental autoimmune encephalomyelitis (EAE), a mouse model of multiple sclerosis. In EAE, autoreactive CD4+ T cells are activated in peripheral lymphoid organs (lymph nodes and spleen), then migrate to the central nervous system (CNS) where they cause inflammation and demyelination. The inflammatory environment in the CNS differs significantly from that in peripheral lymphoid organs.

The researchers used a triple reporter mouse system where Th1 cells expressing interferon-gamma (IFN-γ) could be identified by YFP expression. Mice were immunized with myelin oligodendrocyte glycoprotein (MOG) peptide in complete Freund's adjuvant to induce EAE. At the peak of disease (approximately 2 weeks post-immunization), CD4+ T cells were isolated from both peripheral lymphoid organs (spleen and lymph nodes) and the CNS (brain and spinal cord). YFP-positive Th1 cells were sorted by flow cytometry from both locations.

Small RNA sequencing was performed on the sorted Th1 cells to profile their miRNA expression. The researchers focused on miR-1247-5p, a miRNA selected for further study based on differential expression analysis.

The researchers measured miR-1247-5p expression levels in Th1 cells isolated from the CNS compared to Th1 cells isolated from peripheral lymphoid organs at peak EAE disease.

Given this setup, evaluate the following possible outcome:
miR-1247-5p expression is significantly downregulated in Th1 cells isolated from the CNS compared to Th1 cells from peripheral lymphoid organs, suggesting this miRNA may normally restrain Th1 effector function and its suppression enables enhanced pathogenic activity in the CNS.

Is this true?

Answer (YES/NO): YES